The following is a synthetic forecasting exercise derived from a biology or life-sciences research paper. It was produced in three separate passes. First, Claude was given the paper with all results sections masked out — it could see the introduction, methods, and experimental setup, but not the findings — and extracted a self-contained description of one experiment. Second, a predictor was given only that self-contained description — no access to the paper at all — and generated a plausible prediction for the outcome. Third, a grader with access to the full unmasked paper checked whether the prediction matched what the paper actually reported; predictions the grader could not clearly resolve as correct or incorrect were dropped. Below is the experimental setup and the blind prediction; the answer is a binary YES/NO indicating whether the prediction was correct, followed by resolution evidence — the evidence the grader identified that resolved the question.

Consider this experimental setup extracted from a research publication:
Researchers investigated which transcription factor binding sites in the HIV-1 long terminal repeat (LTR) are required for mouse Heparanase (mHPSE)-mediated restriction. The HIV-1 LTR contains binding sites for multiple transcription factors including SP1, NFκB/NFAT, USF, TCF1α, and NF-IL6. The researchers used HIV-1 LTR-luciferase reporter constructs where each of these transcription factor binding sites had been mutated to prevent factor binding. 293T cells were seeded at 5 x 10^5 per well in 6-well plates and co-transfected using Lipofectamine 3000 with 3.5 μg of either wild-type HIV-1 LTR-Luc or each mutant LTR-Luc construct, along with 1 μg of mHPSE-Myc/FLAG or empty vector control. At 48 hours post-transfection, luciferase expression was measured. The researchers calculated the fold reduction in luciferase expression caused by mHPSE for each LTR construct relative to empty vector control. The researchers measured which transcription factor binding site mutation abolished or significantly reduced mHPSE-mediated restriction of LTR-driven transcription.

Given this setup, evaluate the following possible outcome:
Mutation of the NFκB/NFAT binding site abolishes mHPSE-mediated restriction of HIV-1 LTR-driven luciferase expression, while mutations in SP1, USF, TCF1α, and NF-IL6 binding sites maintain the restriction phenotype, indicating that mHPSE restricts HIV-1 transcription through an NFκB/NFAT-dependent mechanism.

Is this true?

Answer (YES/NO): NO